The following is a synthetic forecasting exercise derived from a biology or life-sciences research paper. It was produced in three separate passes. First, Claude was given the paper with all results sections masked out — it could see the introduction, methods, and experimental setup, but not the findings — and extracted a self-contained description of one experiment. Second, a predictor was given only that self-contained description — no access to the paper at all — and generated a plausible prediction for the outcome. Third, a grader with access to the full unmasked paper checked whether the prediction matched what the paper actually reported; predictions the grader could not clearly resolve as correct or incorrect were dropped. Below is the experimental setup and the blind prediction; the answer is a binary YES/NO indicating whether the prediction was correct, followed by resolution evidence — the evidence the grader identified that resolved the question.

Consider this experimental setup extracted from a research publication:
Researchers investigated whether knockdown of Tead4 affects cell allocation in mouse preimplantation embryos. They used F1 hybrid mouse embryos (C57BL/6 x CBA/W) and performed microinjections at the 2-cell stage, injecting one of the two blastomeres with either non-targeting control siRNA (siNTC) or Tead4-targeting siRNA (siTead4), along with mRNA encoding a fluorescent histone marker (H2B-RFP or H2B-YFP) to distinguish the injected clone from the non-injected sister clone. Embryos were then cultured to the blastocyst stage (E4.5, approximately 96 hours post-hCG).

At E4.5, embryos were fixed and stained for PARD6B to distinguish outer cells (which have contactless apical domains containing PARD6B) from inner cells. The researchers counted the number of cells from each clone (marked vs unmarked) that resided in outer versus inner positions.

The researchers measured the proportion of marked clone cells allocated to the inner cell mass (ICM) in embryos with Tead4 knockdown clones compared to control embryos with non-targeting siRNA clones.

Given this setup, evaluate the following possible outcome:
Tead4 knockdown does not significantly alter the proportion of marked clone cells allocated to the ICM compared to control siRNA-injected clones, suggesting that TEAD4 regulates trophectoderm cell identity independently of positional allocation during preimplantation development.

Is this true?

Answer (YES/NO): NO